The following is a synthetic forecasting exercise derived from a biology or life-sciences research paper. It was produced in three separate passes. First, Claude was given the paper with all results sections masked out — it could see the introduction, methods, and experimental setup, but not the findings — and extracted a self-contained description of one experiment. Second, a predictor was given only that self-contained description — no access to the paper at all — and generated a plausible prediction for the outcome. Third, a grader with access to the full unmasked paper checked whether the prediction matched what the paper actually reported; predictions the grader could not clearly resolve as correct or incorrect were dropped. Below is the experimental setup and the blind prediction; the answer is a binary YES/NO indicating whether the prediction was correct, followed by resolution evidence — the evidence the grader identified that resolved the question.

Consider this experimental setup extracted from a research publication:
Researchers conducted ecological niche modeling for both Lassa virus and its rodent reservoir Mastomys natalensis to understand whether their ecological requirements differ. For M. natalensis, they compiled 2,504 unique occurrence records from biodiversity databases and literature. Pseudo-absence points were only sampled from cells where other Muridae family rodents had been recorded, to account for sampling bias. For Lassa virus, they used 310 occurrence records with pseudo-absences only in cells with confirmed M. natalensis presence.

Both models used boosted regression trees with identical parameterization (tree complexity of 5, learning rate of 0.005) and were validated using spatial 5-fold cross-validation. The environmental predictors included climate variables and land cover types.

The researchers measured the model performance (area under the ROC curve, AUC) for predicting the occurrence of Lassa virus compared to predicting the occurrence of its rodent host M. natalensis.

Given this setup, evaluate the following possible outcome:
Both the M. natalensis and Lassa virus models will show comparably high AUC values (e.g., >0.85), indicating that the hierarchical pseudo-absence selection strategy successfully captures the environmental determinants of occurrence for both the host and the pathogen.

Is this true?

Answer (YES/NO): NO